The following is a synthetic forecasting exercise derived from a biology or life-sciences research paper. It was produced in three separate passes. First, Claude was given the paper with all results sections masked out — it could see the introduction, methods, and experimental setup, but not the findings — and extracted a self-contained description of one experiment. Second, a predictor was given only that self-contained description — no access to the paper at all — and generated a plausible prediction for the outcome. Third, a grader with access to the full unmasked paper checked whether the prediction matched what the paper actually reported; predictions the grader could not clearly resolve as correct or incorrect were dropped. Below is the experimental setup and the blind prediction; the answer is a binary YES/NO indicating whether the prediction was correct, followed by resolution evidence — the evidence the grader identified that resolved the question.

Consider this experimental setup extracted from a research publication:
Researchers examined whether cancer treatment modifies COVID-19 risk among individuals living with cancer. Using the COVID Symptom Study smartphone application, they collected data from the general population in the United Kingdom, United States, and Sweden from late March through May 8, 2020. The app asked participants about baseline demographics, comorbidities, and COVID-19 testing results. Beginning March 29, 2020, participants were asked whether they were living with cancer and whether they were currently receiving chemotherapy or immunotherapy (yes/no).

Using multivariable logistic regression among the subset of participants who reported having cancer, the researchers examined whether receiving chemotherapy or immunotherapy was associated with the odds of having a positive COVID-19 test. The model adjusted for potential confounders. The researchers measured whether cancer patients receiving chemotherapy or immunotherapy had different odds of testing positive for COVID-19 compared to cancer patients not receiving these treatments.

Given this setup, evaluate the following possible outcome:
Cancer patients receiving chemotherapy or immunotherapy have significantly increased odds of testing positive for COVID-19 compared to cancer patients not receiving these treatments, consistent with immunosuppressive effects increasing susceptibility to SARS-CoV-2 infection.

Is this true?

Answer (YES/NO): YES